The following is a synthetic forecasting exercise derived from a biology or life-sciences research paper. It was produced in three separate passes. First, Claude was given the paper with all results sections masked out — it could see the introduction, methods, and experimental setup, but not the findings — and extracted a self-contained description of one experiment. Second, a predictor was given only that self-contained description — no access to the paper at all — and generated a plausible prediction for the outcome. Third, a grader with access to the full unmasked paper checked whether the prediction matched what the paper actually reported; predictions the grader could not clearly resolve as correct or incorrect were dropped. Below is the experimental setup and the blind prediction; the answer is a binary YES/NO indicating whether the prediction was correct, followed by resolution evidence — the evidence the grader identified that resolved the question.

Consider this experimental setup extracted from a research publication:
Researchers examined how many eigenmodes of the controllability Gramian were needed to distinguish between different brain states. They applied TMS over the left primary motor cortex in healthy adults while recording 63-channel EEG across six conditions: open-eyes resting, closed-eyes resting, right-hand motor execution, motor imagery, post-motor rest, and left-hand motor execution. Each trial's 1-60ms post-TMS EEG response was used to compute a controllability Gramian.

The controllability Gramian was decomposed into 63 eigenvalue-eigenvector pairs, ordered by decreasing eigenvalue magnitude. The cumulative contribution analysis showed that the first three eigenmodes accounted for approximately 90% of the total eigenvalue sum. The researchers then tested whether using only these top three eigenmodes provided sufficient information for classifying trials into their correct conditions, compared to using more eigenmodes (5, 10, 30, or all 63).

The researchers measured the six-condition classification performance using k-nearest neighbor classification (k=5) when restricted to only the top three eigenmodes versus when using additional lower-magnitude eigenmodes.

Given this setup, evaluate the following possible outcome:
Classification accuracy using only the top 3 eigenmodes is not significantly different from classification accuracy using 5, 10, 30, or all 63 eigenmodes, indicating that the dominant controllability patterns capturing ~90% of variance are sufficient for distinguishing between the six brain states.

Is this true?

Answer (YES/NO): NO